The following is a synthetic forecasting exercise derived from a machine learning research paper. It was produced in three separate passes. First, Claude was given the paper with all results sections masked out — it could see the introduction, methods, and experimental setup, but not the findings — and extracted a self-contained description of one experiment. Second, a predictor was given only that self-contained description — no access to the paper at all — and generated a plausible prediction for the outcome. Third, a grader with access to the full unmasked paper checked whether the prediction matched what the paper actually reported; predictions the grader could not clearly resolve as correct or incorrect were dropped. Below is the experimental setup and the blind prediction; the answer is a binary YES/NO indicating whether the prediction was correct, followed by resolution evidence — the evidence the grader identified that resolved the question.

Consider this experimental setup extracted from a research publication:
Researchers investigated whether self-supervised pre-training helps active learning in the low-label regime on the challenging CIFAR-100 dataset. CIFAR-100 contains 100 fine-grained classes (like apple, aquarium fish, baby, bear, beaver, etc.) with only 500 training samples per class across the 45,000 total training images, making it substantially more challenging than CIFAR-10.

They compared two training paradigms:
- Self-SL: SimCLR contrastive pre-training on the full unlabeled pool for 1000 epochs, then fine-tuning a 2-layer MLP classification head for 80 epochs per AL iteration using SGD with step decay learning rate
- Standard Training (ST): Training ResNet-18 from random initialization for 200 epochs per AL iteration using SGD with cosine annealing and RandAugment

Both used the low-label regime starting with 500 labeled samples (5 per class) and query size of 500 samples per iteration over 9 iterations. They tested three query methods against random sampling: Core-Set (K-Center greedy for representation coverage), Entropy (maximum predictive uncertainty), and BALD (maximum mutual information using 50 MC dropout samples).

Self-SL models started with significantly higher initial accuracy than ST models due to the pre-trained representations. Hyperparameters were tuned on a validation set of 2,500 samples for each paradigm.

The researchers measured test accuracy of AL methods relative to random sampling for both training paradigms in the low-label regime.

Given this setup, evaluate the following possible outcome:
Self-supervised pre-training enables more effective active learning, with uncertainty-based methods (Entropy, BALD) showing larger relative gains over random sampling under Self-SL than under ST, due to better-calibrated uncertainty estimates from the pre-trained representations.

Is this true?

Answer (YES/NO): NO